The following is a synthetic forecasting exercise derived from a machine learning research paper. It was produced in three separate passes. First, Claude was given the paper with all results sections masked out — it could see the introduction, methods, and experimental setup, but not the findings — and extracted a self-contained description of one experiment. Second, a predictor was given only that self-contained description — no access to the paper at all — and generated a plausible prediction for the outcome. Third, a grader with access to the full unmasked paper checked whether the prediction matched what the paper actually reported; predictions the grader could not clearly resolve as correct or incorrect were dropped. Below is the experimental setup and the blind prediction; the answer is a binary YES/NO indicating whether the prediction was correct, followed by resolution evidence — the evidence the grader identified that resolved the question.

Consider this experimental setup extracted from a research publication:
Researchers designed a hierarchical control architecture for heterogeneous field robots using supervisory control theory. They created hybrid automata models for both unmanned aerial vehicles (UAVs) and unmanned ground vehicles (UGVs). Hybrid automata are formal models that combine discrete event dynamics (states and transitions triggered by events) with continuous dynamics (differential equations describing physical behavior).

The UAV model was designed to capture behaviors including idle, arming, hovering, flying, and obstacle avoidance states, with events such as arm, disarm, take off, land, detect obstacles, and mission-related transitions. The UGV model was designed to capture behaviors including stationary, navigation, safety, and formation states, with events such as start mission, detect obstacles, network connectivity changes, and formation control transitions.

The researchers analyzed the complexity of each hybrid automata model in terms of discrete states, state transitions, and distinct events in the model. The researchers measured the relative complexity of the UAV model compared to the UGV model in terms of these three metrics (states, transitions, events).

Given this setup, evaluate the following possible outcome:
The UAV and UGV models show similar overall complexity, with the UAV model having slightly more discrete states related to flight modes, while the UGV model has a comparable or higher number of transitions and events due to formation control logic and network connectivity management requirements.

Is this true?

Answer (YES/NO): NO